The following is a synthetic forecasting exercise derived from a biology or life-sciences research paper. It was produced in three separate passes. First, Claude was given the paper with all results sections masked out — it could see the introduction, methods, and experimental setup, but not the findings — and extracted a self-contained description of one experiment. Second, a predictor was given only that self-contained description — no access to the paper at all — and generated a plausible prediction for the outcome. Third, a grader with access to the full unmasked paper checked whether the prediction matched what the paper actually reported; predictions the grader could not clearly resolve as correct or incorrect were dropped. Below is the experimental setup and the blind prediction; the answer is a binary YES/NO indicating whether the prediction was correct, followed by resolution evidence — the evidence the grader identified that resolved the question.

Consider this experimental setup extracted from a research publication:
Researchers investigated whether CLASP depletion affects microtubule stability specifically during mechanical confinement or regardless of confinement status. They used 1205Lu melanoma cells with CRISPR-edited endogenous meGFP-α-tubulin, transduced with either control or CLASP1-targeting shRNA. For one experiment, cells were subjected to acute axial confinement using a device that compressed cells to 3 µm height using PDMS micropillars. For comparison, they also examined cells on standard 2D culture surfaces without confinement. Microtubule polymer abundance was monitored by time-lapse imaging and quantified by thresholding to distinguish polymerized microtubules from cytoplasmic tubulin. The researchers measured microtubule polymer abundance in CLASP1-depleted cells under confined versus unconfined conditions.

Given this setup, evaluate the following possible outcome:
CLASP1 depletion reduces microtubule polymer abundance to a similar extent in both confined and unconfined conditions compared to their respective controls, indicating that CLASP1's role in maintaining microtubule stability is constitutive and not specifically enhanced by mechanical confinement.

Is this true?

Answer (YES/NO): NO